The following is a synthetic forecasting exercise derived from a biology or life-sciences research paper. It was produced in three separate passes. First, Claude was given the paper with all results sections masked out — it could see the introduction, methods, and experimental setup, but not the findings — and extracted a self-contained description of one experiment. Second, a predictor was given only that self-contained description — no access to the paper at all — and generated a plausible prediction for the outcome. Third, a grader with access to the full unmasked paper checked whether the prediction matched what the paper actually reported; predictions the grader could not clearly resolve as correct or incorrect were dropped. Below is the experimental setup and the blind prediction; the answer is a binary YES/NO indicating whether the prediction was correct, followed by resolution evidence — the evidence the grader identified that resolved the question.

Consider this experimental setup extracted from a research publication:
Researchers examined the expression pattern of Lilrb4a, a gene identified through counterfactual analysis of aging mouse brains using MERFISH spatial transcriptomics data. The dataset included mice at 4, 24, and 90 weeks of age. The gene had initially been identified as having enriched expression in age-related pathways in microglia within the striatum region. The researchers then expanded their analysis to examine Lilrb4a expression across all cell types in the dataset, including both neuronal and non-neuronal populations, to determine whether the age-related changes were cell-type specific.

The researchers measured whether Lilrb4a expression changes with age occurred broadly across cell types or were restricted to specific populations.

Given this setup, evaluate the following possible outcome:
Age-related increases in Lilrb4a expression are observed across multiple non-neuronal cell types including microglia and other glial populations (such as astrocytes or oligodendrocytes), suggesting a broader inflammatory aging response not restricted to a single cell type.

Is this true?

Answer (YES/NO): NO